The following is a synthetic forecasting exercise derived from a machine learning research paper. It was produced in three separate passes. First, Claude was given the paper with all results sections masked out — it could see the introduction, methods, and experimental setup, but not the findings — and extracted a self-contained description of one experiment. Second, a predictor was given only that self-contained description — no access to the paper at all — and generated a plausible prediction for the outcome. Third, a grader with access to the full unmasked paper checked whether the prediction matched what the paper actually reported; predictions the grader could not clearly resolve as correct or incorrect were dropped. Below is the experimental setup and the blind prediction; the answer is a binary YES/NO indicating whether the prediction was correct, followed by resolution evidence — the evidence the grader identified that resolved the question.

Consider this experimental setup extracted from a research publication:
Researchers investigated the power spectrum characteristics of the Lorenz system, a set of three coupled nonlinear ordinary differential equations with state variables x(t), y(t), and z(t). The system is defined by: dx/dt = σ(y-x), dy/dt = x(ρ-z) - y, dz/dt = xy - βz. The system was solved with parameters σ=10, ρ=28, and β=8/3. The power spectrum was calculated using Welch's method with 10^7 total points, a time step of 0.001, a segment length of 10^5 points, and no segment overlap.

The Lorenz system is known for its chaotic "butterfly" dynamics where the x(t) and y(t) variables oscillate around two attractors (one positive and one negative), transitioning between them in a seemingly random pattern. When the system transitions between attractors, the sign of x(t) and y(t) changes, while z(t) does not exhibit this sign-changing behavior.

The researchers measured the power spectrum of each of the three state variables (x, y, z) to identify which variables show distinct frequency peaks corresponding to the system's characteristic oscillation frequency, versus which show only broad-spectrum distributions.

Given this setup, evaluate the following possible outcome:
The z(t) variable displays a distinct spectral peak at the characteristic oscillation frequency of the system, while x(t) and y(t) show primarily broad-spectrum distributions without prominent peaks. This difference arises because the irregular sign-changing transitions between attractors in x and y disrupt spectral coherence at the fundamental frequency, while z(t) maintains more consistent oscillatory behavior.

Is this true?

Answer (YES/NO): YES